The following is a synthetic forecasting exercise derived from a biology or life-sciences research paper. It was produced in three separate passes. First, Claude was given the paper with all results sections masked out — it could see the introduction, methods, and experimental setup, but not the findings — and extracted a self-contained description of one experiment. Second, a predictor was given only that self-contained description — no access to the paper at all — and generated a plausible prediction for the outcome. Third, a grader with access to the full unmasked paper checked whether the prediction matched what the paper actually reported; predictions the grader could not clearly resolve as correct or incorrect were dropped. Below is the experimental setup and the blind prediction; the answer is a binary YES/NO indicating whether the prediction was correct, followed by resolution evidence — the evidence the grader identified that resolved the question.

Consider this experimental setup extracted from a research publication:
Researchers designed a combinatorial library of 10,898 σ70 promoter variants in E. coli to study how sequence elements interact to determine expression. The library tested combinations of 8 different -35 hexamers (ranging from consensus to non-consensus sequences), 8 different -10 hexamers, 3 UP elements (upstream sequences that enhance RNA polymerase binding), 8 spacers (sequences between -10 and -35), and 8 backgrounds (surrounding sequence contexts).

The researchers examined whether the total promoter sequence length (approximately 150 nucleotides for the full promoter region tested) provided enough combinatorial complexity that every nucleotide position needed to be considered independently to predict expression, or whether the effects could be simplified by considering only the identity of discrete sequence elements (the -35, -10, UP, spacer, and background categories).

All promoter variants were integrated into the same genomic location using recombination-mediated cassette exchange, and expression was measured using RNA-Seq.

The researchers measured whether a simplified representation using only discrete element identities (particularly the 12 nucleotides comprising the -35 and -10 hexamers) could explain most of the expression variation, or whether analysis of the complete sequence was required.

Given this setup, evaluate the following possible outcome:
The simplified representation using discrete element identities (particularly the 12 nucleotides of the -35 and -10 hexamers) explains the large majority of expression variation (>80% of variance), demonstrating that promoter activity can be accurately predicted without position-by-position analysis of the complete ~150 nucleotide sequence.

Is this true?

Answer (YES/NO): NO